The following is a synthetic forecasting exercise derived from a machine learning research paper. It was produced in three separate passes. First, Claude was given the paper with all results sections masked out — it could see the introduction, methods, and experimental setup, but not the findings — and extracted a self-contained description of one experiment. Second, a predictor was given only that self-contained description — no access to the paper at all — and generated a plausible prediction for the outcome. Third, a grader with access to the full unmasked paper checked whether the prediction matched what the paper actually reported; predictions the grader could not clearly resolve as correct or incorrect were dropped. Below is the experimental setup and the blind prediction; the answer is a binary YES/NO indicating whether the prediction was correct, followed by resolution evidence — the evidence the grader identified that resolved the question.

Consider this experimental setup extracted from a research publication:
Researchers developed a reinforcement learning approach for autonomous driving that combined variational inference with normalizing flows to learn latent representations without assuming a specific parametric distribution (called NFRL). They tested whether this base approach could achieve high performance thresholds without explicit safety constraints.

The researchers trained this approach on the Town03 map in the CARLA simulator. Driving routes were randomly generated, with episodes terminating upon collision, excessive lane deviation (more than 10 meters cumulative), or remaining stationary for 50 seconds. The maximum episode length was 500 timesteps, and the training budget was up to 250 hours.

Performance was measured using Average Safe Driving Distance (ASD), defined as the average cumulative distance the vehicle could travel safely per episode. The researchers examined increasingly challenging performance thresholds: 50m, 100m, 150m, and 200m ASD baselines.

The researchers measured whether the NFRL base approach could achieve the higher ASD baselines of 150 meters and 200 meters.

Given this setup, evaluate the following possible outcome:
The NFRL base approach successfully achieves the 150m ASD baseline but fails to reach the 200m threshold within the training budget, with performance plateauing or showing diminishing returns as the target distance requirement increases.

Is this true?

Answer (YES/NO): NO